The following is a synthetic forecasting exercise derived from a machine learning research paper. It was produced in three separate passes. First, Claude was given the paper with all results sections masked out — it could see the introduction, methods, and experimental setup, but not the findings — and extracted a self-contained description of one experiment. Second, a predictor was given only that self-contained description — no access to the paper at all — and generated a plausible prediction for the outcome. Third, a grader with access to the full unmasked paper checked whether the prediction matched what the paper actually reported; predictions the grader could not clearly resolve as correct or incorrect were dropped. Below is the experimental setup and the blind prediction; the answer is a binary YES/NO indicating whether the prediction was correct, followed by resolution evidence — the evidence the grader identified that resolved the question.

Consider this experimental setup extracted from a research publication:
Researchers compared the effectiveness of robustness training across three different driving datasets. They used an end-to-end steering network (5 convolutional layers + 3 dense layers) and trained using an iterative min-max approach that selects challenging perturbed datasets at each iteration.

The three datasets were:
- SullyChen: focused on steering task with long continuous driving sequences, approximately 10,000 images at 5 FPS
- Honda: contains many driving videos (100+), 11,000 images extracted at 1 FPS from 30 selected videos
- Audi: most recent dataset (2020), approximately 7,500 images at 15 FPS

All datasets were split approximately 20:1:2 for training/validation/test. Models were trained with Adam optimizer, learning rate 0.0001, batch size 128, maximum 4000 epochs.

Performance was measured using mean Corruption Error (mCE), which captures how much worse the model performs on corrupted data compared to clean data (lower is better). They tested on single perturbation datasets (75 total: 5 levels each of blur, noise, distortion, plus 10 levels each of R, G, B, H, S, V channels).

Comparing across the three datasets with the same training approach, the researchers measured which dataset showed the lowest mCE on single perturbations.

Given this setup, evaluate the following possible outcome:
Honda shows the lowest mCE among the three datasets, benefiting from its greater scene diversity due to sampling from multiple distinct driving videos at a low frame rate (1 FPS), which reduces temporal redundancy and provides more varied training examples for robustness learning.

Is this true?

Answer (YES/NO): NO